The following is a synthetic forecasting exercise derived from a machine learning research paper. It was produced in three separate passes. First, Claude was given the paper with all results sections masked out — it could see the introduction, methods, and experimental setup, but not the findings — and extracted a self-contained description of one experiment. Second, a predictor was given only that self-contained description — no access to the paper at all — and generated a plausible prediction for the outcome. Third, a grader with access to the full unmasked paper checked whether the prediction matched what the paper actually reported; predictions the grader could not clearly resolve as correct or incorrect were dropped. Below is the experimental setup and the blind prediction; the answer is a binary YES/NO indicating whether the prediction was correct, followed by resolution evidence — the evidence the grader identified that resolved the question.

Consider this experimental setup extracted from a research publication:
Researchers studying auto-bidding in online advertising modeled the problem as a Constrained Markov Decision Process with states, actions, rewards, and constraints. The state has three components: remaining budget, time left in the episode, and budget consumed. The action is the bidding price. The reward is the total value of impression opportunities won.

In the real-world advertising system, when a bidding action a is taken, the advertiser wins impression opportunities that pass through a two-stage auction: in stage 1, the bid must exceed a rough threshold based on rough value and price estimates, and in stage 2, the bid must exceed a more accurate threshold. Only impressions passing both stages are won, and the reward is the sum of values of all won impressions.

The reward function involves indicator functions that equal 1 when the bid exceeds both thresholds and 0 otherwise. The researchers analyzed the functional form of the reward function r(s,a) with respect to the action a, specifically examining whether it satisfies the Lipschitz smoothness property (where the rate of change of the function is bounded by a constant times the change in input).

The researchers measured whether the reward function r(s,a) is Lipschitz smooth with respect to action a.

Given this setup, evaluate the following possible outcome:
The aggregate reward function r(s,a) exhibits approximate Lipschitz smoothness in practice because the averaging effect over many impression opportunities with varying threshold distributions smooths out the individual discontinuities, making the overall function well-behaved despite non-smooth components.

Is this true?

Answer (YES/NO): NO